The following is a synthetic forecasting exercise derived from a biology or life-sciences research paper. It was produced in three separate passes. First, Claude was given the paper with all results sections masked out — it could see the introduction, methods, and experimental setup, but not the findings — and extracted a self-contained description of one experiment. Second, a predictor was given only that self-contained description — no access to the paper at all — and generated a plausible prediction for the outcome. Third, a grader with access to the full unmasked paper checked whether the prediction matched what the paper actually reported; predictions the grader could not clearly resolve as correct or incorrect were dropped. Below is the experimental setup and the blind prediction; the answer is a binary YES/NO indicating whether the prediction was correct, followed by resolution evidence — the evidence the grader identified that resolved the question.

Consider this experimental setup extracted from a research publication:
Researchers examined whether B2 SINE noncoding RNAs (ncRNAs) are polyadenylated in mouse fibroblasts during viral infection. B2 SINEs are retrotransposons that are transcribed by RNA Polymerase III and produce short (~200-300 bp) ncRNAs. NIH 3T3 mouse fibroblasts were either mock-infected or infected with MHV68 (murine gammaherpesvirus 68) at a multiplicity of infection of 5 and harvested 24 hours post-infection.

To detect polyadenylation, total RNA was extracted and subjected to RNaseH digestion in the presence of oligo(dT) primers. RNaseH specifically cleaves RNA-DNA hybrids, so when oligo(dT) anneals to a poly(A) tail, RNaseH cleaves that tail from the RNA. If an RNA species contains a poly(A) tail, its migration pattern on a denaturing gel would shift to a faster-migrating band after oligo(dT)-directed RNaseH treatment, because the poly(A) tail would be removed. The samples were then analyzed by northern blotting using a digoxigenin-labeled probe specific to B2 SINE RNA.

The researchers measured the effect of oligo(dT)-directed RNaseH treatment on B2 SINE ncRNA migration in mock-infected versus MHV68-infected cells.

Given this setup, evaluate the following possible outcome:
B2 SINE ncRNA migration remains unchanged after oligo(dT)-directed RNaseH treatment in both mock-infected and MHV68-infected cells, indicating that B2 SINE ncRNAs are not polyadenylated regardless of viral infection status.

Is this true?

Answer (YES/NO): NO